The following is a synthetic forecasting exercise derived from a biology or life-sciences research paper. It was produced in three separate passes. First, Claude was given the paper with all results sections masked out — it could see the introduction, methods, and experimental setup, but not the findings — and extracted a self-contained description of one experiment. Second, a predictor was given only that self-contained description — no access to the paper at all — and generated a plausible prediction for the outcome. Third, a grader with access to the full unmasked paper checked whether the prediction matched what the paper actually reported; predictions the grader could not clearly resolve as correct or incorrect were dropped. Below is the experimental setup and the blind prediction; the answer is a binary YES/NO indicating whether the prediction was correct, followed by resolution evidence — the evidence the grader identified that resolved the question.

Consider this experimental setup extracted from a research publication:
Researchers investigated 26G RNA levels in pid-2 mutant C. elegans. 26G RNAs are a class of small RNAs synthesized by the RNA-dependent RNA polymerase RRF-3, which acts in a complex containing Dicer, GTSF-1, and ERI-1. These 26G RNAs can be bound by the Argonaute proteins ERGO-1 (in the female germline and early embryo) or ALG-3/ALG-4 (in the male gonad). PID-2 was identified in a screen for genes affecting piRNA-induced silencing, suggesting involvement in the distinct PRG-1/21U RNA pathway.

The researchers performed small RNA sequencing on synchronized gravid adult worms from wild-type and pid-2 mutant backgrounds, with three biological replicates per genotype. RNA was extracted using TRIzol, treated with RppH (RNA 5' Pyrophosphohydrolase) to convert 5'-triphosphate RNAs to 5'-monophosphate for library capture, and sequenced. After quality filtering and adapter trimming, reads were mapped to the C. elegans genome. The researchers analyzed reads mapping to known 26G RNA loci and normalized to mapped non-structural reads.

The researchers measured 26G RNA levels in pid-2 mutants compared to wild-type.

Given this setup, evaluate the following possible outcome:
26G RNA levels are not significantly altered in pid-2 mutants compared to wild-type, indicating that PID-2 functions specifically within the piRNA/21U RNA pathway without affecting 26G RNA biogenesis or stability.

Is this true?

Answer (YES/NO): NO